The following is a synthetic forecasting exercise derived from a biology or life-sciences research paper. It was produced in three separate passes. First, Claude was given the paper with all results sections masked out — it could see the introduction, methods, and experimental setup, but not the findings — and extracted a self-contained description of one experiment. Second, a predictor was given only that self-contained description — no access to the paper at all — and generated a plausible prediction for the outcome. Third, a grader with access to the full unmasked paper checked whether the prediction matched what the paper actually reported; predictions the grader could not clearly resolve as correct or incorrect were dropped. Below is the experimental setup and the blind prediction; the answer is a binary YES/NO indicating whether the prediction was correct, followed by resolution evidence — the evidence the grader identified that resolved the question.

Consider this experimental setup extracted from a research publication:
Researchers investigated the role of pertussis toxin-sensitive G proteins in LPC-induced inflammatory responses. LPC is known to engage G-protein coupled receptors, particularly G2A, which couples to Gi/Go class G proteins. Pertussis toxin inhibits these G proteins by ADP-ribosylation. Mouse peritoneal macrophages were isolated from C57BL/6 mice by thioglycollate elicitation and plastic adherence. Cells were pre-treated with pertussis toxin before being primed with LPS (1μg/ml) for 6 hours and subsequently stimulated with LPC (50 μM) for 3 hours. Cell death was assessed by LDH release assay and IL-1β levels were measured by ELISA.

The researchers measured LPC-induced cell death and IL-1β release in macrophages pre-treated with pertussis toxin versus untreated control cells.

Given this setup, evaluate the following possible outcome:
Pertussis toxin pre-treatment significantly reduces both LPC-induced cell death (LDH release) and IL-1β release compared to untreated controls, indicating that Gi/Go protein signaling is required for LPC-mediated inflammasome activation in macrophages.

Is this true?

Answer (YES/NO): NO